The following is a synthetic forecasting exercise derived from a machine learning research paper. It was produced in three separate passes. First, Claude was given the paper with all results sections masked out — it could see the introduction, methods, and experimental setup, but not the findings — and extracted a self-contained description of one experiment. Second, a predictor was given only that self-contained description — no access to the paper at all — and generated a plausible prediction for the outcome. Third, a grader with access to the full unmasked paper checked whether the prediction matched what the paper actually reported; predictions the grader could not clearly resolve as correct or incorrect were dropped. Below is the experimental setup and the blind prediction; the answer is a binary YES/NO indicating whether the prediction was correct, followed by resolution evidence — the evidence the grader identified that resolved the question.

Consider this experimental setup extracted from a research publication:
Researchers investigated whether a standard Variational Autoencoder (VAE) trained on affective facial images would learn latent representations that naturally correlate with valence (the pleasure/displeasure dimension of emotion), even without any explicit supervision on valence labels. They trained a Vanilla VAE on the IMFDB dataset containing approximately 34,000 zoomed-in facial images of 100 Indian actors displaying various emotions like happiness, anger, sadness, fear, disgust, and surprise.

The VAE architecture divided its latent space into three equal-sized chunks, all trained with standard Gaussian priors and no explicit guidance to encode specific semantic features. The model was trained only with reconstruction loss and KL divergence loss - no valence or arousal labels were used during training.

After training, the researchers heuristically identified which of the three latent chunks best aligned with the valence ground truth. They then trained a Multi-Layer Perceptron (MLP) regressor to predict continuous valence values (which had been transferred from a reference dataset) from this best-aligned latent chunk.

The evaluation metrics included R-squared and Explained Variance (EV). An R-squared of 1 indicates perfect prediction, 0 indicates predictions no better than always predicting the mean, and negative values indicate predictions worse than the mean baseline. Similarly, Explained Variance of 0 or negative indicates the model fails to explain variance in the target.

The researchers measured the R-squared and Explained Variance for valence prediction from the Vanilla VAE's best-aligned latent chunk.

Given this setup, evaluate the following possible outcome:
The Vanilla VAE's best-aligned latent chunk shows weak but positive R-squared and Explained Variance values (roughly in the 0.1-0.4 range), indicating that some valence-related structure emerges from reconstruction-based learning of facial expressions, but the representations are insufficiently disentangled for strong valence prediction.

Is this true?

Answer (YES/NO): NO